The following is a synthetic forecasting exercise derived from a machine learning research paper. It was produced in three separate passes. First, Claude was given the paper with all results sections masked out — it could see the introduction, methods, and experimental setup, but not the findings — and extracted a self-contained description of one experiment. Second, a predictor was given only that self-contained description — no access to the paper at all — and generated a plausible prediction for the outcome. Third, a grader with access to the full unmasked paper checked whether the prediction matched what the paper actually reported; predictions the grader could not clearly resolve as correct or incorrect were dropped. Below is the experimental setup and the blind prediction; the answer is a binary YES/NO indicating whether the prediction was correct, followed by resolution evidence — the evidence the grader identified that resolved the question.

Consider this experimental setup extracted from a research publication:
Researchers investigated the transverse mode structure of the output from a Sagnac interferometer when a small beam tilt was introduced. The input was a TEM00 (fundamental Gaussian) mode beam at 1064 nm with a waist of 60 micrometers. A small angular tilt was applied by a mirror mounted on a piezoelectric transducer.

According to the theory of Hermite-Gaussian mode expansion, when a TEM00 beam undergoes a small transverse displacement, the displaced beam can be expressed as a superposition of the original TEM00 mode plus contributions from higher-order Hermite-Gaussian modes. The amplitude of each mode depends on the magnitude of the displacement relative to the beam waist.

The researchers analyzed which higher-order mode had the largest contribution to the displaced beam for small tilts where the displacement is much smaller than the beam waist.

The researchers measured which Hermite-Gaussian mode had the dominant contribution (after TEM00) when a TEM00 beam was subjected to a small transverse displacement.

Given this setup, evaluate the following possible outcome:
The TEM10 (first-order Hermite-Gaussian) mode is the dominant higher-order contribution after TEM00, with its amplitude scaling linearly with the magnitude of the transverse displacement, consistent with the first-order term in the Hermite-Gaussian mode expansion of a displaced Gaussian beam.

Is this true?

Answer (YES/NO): YES